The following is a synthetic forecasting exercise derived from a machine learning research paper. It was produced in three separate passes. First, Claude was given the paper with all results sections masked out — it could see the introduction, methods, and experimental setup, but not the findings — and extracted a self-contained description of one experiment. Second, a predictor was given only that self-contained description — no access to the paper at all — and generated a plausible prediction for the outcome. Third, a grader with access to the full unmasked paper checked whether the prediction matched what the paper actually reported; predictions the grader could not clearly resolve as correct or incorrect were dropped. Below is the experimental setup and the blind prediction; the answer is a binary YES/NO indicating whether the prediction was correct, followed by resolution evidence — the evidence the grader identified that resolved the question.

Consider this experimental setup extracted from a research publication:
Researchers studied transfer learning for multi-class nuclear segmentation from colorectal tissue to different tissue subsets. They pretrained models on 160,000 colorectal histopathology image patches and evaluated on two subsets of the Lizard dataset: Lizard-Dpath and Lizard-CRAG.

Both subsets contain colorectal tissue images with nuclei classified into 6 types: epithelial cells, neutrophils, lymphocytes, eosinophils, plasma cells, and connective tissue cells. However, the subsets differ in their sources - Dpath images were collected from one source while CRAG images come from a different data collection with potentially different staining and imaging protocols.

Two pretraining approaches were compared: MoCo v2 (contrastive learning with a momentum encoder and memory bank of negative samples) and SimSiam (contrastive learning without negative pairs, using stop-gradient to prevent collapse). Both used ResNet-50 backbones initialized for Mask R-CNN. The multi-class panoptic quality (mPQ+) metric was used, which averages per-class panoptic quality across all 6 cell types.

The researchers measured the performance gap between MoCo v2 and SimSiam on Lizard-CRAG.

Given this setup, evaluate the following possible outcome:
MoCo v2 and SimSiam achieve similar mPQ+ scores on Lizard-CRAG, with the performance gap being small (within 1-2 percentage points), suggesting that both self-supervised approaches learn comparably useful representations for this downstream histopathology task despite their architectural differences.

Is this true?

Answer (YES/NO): NO